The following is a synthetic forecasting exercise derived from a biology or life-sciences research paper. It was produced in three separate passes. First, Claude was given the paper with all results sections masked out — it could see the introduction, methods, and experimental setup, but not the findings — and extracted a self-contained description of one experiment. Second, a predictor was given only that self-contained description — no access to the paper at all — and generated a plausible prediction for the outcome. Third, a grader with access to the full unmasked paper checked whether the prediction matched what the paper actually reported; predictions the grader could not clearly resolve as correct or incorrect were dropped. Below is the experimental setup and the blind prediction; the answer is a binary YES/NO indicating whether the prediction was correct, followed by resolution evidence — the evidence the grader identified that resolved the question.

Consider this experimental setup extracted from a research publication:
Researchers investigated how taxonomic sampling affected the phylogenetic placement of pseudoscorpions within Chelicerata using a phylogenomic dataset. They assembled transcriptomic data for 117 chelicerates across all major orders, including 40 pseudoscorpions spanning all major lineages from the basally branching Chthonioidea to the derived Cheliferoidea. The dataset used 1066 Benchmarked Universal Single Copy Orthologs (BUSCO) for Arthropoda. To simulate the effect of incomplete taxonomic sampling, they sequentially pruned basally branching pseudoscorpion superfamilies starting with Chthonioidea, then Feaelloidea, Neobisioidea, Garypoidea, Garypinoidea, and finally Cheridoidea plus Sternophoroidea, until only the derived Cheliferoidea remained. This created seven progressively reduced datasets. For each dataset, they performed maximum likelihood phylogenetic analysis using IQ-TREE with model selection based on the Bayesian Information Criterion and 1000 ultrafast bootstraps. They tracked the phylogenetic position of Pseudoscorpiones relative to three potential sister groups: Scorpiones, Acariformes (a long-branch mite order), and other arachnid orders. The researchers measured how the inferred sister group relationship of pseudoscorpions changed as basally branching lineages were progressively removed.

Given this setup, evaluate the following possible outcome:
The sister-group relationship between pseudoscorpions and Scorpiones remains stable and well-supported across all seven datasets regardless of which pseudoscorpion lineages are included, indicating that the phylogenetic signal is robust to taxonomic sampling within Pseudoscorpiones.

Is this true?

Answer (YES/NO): NO